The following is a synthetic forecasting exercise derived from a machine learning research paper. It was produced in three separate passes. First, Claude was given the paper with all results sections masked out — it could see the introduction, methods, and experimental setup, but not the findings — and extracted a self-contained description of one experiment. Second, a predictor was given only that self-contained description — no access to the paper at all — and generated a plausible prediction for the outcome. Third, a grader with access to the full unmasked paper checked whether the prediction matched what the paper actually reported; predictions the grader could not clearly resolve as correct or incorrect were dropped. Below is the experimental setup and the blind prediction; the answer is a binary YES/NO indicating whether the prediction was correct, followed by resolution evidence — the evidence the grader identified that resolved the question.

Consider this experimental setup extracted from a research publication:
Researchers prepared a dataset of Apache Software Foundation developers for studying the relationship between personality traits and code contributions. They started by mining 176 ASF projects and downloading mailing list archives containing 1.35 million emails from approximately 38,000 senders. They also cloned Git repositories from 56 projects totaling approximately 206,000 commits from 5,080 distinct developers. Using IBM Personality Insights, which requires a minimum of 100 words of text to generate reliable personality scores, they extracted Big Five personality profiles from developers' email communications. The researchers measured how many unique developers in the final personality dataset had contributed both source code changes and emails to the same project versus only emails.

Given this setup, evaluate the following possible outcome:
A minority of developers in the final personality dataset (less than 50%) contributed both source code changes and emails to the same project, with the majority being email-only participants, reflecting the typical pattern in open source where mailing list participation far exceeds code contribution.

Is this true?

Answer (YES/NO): NO